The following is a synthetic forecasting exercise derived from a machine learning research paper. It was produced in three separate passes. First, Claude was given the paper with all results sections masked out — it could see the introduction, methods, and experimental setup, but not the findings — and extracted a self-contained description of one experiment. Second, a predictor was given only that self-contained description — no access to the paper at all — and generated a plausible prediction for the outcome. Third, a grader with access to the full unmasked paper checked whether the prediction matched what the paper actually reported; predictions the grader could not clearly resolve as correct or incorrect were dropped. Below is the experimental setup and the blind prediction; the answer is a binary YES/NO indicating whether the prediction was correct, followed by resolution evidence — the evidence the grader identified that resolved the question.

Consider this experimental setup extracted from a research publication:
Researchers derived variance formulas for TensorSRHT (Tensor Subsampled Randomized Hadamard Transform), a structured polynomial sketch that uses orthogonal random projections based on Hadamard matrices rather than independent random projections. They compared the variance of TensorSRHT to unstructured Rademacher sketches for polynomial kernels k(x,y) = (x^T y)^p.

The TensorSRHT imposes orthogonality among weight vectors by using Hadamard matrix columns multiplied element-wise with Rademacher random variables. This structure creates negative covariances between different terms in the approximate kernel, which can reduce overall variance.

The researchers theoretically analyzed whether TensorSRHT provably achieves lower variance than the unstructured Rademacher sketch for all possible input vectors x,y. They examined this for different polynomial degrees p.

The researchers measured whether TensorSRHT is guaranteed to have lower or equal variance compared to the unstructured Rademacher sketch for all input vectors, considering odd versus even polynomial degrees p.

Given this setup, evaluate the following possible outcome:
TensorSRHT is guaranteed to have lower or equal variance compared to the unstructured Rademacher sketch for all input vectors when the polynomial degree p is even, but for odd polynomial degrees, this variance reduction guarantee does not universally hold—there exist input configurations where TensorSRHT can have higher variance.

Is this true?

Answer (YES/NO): NO